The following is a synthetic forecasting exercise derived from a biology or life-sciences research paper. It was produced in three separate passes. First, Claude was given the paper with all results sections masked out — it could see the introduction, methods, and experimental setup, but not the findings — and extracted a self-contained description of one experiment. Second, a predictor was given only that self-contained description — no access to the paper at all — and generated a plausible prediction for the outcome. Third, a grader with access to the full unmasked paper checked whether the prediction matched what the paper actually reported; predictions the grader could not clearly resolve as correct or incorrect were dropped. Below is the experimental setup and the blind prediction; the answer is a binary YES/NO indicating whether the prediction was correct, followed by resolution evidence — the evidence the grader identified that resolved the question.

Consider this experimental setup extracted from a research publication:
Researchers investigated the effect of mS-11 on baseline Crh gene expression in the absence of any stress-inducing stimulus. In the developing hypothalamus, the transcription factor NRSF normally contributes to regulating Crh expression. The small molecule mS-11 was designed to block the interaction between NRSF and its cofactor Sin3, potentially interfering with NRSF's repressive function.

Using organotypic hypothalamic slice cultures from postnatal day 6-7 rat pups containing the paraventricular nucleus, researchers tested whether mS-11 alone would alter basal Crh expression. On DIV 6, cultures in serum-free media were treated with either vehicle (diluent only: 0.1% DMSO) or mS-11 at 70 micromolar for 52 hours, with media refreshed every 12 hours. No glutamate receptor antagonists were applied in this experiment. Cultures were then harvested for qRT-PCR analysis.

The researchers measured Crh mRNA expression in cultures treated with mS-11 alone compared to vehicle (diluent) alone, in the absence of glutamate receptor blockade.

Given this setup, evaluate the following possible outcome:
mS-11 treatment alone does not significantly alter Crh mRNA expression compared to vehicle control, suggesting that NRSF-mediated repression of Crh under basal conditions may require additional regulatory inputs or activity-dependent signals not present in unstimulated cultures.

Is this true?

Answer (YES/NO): YES